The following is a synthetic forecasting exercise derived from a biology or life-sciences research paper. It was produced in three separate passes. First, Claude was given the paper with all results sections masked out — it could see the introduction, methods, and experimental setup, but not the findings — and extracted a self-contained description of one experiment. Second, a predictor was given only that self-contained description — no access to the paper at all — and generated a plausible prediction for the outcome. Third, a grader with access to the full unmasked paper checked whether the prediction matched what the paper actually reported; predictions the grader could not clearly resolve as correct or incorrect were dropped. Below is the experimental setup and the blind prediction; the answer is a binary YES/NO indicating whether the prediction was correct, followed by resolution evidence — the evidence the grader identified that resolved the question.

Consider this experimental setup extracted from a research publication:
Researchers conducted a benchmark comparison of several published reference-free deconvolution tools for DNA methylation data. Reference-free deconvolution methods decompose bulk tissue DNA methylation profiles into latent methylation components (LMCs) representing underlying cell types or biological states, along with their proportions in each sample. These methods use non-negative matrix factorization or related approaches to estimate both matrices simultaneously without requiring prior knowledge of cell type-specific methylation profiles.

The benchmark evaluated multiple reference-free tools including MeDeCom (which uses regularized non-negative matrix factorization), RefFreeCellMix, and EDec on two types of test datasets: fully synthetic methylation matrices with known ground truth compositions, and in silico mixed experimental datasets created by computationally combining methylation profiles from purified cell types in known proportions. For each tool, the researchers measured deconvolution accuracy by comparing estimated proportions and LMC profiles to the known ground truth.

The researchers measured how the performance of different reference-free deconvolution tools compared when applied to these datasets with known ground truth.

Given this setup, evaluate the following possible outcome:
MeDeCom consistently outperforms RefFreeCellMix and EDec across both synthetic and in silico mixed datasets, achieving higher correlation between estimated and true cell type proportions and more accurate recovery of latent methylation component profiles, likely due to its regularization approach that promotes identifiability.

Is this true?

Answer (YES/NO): NO